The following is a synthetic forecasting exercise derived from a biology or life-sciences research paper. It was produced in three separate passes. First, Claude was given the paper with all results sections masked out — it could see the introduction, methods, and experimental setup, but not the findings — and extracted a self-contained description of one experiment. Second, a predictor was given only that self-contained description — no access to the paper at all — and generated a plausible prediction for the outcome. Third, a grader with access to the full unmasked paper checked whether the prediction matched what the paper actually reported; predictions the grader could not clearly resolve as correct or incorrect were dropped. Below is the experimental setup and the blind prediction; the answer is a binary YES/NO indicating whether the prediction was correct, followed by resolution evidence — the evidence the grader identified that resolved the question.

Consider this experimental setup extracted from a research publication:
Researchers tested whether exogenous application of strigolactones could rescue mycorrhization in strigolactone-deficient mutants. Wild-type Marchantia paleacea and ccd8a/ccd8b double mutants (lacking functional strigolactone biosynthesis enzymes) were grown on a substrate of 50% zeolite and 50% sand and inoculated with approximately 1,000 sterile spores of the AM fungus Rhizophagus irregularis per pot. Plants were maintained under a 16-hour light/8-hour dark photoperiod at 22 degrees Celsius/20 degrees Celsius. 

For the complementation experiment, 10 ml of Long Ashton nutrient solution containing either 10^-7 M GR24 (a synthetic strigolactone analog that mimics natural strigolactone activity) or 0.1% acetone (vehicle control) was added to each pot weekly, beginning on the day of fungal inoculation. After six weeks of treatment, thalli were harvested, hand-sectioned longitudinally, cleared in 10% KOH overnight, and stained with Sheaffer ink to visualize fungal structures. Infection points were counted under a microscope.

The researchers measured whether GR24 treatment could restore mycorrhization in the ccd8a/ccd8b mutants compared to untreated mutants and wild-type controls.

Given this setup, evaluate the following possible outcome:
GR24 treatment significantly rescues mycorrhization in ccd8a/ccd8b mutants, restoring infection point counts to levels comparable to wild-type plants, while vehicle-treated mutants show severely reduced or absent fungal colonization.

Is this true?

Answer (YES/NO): YES